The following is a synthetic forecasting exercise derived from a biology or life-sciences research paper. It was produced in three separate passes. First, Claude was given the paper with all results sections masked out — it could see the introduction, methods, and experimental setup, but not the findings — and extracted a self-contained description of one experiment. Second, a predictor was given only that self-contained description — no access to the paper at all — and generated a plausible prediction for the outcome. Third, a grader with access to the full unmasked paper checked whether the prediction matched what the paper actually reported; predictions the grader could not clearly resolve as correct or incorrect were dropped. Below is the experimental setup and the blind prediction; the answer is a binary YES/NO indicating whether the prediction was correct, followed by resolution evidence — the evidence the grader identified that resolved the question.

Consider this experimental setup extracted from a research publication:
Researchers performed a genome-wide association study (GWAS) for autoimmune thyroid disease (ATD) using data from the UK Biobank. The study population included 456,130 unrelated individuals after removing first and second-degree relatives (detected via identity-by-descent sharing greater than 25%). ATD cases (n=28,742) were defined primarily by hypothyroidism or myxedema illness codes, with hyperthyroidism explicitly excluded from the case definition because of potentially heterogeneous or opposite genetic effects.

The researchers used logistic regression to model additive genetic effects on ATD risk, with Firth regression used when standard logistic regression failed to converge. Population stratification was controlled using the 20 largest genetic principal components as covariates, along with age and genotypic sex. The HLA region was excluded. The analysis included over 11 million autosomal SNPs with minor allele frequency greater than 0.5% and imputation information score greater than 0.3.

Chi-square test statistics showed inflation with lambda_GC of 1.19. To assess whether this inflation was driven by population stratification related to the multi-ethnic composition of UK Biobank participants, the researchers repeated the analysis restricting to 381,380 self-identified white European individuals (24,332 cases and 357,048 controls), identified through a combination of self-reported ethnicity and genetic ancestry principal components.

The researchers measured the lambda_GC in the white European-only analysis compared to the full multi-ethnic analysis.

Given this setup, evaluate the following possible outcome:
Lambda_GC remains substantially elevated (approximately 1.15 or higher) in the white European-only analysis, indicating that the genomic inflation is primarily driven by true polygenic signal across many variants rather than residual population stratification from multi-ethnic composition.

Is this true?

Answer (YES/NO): YES